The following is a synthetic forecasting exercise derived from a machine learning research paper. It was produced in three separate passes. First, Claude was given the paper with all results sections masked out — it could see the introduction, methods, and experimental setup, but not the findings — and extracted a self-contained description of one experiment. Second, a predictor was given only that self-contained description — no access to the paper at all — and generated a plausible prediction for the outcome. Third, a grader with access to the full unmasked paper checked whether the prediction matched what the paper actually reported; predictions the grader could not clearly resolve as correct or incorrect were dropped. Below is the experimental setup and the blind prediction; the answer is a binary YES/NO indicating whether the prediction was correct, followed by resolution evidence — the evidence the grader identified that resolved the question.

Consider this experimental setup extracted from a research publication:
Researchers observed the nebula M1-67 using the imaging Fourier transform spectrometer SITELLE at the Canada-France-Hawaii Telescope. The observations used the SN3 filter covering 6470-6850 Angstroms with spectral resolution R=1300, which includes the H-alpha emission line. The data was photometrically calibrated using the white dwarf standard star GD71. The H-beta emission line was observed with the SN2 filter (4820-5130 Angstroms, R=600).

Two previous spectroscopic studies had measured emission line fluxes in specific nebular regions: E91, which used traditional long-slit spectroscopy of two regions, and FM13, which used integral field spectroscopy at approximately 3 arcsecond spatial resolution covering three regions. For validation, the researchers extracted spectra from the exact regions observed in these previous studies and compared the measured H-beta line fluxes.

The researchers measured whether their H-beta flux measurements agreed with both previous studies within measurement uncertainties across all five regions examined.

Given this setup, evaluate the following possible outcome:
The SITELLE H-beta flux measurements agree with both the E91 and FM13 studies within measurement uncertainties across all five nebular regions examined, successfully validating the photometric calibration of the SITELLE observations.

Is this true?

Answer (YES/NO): YES